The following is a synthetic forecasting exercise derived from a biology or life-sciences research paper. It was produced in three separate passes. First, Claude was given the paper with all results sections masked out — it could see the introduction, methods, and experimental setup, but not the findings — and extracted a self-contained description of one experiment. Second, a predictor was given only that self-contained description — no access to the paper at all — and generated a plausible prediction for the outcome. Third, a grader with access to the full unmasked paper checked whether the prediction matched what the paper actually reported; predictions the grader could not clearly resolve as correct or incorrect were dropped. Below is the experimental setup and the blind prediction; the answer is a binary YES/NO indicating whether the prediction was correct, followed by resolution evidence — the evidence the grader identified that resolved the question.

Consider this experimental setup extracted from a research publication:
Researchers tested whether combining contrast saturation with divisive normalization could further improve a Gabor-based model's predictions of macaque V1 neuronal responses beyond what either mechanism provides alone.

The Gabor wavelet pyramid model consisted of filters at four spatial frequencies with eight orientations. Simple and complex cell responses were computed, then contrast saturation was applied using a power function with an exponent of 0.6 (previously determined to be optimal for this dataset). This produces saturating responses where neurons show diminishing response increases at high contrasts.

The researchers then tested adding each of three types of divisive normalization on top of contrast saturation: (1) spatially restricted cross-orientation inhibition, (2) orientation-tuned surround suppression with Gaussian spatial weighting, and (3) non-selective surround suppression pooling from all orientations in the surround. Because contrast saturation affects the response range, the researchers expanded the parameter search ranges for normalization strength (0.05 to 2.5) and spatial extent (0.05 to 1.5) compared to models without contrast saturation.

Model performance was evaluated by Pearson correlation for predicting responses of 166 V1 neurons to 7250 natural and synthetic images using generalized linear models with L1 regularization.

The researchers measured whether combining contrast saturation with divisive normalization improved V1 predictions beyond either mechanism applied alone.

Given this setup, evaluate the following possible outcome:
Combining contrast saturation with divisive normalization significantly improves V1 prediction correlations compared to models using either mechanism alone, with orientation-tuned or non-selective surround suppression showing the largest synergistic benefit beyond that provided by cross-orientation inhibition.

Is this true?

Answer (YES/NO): NO